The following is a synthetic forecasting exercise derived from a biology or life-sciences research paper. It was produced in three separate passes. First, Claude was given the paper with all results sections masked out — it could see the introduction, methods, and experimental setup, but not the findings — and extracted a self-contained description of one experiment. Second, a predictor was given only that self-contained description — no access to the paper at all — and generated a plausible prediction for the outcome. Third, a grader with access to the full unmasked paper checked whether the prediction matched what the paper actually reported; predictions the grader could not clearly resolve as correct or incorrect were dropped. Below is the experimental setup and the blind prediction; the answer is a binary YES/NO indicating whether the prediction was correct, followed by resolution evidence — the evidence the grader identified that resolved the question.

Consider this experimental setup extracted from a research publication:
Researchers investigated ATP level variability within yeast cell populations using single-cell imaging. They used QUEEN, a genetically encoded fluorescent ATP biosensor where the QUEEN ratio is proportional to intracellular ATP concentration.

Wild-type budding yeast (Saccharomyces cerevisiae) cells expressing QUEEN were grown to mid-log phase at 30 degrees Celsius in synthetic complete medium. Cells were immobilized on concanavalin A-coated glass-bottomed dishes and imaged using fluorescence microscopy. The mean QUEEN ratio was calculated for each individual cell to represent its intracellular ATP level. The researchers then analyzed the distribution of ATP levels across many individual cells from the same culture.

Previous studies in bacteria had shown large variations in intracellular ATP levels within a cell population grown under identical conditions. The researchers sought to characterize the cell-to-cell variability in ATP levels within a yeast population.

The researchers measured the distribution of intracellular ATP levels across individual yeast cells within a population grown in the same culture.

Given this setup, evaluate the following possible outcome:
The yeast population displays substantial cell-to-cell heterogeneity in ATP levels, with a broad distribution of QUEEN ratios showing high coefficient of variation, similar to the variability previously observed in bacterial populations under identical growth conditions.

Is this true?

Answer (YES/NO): NO